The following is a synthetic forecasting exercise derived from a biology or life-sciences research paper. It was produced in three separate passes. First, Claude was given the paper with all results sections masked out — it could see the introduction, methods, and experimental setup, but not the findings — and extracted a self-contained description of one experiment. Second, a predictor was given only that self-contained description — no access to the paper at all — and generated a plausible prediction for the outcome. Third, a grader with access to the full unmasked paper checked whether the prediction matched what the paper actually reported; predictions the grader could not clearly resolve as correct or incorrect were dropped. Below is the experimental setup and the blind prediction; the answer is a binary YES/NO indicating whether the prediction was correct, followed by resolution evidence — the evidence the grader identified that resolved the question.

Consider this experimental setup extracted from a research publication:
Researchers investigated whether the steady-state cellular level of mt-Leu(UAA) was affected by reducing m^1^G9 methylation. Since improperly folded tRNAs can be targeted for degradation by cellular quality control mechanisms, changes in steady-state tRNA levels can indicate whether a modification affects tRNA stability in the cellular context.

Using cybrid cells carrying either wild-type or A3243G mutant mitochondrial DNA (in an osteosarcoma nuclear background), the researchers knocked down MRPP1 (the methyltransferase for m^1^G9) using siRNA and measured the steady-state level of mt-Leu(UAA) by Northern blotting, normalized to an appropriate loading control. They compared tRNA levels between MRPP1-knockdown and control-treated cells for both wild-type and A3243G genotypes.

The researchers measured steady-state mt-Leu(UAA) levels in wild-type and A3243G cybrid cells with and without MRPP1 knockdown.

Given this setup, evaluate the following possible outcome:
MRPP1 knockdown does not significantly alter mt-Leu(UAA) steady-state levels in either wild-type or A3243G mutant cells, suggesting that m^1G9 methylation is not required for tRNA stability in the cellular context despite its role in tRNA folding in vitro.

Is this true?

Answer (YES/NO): NO